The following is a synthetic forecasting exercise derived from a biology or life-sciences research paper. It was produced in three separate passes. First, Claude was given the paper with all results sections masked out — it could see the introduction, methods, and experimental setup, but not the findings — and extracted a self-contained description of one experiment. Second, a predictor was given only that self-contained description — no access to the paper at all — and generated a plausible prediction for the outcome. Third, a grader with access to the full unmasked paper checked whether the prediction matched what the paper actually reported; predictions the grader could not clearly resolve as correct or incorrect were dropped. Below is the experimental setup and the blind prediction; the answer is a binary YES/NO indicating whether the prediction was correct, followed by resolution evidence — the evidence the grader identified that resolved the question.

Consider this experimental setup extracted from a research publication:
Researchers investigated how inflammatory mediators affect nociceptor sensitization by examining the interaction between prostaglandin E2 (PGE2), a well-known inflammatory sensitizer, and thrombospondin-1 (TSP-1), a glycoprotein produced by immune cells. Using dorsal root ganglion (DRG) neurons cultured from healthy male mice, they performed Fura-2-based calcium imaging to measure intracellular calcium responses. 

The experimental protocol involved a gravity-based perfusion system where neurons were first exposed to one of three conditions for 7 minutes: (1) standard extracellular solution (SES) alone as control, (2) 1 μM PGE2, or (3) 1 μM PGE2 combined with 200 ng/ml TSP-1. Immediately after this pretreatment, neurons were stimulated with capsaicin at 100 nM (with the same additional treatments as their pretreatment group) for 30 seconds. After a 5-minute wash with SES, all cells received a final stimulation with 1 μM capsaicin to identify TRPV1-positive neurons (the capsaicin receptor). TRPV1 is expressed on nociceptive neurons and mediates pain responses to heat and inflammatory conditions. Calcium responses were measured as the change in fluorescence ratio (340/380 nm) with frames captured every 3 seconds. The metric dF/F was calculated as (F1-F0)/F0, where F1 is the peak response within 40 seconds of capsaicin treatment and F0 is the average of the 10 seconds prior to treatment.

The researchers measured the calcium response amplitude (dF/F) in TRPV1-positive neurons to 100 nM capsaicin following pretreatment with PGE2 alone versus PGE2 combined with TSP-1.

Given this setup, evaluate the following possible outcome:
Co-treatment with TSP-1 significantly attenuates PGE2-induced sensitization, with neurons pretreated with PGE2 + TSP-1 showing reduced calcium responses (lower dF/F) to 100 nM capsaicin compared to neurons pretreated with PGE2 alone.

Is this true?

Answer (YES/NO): YES